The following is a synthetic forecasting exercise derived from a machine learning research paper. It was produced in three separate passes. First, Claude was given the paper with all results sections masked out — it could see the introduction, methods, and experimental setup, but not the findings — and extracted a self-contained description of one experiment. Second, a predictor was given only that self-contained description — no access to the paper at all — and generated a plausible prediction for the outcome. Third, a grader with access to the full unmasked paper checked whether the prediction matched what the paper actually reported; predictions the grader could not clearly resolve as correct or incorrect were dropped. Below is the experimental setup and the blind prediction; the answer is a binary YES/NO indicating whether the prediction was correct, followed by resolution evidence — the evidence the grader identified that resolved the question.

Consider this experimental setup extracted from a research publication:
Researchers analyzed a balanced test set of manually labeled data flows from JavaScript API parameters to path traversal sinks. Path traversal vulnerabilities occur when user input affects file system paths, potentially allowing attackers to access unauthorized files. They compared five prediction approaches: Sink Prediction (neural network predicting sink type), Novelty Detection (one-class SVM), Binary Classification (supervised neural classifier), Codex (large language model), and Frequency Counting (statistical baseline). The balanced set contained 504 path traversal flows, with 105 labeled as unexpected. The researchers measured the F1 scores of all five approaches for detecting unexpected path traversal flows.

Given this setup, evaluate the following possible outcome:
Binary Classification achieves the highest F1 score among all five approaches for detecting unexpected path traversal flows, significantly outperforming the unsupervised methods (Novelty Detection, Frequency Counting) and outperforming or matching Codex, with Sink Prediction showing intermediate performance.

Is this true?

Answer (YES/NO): YES